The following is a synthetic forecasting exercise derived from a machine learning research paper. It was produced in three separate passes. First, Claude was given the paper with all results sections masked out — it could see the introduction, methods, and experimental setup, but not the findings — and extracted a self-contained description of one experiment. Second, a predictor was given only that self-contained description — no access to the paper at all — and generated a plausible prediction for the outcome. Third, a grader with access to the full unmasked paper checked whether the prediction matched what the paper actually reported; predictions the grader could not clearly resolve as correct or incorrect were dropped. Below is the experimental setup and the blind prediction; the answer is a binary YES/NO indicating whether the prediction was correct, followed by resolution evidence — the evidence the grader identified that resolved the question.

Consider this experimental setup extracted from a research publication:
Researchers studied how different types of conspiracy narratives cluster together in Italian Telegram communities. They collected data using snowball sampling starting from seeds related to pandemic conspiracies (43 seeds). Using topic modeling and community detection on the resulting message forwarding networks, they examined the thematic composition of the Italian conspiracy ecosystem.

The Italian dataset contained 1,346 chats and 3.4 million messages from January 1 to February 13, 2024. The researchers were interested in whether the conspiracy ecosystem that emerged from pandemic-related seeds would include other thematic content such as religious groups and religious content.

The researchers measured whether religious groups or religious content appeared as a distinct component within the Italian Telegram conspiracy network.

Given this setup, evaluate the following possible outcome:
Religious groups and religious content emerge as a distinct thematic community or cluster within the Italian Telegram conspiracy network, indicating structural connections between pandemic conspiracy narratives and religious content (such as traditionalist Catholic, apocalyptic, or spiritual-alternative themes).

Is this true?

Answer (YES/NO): YES